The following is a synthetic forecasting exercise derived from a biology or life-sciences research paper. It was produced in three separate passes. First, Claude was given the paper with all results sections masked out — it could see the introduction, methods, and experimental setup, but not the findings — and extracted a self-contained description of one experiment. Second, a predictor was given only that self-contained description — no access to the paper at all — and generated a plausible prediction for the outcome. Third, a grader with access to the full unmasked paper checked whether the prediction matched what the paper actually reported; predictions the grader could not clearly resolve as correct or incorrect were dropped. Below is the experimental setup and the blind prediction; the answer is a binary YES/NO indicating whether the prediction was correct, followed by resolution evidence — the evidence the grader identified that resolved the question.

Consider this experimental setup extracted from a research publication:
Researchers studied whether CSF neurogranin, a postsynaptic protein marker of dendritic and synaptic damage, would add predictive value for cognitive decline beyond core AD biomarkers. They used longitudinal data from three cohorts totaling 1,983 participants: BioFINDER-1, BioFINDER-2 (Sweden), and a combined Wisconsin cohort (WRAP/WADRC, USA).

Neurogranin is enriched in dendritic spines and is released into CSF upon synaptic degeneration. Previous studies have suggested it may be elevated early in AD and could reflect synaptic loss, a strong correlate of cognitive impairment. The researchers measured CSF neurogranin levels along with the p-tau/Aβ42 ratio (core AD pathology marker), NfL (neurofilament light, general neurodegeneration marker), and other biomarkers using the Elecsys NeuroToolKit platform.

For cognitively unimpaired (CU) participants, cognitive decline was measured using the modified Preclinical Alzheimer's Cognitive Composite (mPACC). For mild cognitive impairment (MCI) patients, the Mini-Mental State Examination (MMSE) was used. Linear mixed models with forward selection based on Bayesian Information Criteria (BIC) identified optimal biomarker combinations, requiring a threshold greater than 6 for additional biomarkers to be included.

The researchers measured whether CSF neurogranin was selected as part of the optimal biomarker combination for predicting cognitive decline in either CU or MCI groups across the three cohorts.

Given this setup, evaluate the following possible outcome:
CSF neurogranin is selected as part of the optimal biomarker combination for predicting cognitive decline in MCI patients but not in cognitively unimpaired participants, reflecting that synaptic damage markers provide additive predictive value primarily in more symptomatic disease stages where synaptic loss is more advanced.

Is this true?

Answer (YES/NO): NO